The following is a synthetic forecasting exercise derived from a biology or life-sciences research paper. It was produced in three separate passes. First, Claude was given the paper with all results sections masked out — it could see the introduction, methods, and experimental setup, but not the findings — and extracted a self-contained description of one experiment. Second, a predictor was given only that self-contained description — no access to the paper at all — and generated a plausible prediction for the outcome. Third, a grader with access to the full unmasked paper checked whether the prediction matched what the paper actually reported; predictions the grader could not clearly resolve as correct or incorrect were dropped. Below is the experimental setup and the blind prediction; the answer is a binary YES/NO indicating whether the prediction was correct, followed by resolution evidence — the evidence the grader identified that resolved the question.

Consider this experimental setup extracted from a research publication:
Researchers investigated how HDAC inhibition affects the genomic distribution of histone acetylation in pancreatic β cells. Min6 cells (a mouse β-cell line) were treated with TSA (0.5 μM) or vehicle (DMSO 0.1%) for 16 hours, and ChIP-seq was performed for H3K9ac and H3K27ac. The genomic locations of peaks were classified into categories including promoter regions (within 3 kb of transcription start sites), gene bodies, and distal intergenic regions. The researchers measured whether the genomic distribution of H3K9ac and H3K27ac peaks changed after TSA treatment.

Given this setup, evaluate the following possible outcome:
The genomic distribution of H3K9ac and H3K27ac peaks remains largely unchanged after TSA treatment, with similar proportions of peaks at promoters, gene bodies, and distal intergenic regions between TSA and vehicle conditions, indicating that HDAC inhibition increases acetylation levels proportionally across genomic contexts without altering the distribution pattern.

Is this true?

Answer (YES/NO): NO